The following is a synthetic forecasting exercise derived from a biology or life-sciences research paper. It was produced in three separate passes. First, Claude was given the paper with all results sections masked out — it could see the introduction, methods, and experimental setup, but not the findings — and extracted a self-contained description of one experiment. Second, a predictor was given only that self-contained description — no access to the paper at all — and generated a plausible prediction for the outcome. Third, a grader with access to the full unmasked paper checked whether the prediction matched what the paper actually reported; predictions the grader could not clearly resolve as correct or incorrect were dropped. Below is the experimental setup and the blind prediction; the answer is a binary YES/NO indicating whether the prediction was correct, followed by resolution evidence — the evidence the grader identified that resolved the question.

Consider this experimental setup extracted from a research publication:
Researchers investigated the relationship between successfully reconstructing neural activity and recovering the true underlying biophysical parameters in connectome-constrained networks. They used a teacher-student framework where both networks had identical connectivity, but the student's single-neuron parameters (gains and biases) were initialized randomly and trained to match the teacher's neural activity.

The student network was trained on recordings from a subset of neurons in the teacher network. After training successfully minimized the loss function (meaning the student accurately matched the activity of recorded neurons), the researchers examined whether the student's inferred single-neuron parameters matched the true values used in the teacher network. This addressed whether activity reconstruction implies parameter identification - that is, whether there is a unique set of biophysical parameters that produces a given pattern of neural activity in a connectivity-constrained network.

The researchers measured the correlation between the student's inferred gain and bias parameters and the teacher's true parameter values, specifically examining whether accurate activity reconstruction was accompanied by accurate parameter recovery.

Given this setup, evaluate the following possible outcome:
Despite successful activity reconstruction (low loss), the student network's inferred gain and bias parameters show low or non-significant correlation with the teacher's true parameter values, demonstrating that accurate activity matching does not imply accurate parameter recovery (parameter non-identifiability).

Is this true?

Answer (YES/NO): YES